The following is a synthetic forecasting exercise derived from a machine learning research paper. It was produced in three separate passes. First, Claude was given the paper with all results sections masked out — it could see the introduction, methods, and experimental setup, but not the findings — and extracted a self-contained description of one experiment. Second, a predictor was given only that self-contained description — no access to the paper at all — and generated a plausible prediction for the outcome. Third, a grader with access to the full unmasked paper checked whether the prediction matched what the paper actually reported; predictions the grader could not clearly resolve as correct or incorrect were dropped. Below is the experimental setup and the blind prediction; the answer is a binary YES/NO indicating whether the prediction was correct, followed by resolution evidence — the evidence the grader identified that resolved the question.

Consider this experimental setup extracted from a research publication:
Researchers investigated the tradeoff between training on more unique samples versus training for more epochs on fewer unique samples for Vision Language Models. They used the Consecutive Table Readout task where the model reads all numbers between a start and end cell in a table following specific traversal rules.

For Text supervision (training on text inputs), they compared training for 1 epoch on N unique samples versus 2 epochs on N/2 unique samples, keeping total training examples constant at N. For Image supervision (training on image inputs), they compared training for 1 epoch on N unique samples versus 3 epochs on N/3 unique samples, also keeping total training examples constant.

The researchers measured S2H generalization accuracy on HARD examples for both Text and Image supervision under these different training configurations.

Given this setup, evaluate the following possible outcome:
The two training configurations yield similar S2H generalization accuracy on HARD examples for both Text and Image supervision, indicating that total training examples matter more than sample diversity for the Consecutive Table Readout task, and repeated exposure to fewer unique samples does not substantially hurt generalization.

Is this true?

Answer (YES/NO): NO